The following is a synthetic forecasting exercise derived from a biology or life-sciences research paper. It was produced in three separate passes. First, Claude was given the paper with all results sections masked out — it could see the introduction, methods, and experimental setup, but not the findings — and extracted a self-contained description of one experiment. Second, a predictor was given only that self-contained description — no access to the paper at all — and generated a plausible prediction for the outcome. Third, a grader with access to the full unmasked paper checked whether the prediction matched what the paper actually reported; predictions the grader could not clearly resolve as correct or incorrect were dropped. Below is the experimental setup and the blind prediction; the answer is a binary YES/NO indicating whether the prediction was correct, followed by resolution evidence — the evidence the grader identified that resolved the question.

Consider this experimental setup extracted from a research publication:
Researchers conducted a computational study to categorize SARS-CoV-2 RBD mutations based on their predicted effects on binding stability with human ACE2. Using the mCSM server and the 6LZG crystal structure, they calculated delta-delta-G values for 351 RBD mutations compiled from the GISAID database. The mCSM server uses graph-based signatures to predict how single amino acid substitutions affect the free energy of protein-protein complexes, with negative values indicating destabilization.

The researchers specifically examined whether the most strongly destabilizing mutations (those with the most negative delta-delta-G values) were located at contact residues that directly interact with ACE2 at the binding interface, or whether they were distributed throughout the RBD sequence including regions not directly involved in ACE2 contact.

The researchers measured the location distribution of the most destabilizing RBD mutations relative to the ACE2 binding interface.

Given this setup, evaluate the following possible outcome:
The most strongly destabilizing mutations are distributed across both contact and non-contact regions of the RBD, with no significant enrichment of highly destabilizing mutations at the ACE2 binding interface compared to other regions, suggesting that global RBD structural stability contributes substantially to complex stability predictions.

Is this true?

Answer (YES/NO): NO